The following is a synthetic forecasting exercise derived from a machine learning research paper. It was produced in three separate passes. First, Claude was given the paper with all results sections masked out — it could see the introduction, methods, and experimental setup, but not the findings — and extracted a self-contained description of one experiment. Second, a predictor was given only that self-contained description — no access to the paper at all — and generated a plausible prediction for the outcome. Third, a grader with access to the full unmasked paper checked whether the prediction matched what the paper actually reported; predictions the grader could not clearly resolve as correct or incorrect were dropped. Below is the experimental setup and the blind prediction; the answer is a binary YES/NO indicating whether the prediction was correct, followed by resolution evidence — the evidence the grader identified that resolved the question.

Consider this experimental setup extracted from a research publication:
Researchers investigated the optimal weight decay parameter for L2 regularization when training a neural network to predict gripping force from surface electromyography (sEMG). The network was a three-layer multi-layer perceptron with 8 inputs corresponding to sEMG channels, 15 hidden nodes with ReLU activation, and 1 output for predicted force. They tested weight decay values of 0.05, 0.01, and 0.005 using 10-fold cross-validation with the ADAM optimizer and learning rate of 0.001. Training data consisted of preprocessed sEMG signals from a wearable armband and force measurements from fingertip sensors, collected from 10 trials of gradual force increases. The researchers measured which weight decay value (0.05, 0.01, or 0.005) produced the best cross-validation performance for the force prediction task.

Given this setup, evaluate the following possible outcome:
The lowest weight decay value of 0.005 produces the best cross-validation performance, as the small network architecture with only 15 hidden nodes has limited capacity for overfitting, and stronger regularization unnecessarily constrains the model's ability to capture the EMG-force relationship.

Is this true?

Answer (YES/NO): NO